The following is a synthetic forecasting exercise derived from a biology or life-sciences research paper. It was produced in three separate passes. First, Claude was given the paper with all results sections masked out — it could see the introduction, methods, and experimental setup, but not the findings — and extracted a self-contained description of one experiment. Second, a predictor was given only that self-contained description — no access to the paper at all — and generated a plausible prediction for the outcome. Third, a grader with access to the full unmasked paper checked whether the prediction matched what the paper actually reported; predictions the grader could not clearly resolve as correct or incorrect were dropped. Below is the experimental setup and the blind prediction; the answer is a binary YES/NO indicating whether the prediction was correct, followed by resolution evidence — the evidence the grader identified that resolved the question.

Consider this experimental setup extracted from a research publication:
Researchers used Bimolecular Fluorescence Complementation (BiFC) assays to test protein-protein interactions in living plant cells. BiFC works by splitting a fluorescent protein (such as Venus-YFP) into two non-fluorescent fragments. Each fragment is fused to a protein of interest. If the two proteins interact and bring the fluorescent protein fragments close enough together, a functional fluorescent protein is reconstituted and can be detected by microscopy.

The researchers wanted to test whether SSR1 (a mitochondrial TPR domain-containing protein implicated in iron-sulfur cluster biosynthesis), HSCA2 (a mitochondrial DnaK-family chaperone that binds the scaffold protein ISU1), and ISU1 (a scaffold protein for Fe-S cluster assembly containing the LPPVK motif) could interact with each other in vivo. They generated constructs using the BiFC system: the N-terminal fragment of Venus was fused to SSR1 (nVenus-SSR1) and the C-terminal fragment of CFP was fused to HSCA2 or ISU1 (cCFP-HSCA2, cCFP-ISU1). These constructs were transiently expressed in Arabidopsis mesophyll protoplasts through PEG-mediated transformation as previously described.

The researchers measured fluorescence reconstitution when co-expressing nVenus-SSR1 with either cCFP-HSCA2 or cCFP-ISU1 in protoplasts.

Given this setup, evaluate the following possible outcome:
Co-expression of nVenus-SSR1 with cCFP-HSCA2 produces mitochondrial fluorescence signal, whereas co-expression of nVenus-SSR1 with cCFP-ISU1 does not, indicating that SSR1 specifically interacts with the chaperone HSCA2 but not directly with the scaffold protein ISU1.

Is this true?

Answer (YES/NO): NO